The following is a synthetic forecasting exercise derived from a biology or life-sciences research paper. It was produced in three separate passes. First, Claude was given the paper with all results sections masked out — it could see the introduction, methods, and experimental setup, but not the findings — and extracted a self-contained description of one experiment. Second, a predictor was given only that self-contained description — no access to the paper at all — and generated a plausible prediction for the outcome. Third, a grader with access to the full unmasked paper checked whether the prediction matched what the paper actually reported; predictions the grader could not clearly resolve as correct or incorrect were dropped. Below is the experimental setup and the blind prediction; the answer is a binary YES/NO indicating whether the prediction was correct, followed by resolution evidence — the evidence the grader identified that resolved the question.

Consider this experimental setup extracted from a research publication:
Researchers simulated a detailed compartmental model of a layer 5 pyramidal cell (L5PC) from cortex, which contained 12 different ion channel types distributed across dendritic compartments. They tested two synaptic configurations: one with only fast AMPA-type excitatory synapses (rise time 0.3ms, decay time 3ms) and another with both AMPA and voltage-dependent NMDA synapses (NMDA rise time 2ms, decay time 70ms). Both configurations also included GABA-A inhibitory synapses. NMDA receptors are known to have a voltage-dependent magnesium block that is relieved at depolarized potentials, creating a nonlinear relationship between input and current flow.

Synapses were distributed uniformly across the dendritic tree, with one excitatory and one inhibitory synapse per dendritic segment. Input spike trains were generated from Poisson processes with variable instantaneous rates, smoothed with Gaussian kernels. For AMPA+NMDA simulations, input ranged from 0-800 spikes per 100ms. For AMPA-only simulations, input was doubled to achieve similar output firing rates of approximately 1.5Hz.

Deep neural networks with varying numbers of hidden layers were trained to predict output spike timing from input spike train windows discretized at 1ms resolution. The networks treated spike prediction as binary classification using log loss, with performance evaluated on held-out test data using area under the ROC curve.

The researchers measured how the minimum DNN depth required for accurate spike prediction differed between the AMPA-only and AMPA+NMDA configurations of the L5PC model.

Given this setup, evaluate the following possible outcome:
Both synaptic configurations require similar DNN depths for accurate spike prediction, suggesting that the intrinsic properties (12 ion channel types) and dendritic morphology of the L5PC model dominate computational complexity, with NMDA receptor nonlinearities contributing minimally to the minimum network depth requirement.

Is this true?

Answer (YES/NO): NO